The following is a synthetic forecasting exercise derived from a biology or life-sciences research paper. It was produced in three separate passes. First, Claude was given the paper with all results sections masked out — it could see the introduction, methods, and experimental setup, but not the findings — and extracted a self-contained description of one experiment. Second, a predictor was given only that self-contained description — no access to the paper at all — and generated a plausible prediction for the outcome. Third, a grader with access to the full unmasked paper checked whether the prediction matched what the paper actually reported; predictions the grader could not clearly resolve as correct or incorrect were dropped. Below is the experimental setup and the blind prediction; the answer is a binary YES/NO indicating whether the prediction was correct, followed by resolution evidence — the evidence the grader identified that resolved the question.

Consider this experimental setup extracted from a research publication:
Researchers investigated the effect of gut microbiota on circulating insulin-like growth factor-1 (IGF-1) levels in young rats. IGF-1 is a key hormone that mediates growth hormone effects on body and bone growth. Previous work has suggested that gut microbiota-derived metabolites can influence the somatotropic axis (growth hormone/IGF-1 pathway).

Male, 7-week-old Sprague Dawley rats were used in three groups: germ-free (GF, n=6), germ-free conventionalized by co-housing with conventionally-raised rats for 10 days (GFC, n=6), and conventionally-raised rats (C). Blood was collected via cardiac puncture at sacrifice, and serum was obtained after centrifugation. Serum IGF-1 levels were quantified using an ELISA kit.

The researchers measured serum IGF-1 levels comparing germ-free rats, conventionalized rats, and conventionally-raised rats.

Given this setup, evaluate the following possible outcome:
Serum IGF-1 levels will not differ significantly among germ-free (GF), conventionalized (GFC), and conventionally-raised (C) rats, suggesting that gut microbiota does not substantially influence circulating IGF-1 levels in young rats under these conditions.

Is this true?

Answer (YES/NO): NO